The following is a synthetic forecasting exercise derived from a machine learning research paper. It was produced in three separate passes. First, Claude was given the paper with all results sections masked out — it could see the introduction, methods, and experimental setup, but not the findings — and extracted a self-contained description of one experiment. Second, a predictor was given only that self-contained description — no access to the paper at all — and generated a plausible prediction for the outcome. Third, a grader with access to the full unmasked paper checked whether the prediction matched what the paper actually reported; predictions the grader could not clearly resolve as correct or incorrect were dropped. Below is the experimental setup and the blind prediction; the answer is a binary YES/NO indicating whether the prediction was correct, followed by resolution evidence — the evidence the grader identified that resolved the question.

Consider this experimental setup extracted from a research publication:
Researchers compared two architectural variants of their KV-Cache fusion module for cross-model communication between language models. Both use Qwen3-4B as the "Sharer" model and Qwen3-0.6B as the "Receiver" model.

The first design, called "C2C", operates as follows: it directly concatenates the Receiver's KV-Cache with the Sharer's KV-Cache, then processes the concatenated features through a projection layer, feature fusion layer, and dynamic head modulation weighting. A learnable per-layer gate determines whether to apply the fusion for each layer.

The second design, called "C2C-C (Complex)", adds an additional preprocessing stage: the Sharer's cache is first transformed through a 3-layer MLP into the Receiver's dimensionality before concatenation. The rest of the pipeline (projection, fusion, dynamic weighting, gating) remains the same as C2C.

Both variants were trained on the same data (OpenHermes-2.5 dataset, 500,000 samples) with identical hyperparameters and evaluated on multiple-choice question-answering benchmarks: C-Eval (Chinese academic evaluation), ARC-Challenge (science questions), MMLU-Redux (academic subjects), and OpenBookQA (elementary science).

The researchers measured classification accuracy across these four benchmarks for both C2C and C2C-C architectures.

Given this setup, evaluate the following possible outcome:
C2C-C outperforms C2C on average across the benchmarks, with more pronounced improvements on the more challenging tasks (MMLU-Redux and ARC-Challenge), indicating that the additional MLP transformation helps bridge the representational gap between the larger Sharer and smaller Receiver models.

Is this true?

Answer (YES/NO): NO